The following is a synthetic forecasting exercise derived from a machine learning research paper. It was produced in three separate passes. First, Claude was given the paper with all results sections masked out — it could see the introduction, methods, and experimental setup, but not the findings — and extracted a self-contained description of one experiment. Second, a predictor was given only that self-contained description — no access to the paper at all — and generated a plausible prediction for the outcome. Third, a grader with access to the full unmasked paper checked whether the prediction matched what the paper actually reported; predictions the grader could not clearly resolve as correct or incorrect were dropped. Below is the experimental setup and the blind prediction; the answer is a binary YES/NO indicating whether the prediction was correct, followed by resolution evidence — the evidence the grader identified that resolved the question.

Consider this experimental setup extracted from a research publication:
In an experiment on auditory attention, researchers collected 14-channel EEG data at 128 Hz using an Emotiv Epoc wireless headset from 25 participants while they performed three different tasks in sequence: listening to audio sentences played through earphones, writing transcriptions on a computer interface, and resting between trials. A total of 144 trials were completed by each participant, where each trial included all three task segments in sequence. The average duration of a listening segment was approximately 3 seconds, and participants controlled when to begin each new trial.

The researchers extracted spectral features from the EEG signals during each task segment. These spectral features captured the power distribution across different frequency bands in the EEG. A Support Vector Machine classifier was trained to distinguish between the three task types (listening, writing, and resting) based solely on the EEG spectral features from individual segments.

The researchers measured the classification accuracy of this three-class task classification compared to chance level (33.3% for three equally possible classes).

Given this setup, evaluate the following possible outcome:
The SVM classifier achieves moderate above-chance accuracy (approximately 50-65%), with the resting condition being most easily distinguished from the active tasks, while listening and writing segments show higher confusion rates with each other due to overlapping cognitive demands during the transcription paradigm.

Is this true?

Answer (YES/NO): NO